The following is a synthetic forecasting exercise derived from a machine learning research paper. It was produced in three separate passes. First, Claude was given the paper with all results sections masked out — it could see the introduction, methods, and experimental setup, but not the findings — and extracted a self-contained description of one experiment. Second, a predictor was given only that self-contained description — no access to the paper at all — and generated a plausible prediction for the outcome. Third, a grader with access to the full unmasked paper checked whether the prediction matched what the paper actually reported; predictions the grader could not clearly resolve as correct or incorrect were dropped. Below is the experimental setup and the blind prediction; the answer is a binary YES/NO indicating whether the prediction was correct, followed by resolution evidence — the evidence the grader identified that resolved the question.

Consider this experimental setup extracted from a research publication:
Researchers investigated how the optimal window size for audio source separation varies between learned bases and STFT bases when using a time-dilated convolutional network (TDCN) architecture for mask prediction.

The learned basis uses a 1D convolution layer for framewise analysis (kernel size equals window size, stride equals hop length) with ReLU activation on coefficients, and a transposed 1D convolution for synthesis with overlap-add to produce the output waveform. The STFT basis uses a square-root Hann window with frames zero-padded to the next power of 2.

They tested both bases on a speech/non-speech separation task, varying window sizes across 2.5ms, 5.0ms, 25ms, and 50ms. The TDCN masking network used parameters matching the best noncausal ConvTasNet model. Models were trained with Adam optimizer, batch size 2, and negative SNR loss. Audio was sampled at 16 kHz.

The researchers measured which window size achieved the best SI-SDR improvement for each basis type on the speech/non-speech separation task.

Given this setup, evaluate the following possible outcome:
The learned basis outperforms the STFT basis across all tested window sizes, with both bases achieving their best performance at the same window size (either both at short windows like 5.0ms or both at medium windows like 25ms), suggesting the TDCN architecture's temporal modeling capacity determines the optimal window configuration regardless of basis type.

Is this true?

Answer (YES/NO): NO